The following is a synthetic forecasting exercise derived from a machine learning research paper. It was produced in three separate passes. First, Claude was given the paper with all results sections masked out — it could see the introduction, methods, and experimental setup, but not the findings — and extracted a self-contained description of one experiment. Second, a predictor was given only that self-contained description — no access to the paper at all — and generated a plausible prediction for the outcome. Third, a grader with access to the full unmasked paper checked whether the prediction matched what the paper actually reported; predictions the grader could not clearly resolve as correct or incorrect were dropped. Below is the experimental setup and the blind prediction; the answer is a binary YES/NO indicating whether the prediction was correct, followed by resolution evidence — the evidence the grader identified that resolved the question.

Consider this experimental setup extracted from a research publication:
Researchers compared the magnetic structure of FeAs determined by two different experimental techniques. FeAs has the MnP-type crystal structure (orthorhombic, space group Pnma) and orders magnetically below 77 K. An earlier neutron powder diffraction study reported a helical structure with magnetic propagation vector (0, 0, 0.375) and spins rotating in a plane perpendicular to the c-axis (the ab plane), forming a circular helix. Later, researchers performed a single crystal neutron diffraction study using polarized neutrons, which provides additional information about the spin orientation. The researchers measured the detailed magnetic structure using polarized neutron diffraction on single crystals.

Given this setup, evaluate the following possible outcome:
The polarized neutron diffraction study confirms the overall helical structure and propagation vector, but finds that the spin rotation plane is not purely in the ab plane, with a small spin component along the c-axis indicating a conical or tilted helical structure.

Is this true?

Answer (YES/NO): NO